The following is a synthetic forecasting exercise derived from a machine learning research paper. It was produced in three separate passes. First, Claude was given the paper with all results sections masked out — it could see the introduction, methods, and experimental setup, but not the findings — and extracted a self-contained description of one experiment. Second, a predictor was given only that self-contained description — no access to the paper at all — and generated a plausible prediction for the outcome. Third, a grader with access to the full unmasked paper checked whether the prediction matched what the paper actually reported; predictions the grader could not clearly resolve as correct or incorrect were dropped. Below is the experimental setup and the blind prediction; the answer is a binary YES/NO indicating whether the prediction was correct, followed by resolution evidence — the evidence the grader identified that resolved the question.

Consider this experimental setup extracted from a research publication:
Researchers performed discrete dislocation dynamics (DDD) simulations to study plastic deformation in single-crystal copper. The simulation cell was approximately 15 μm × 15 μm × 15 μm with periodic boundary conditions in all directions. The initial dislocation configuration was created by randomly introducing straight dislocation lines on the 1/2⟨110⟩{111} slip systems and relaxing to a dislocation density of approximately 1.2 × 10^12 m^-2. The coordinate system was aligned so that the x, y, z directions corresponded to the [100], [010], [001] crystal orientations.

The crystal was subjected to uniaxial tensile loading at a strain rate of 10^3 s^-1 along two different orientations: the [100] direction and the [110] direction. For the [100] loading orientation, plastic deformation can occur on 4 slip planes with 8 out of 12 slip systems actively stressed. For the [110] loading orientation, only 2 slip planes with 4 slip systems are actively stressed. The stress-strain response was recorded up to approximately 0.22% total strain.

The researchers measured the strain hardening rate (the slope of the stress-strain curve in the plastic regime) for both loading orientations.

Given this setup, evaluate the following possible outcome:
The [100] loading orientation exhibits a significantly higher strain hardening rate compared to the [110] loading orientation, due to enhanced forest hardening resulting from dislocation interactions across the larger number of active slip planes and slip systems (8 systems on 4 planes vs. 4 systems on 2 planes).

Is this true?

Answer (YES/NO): YES